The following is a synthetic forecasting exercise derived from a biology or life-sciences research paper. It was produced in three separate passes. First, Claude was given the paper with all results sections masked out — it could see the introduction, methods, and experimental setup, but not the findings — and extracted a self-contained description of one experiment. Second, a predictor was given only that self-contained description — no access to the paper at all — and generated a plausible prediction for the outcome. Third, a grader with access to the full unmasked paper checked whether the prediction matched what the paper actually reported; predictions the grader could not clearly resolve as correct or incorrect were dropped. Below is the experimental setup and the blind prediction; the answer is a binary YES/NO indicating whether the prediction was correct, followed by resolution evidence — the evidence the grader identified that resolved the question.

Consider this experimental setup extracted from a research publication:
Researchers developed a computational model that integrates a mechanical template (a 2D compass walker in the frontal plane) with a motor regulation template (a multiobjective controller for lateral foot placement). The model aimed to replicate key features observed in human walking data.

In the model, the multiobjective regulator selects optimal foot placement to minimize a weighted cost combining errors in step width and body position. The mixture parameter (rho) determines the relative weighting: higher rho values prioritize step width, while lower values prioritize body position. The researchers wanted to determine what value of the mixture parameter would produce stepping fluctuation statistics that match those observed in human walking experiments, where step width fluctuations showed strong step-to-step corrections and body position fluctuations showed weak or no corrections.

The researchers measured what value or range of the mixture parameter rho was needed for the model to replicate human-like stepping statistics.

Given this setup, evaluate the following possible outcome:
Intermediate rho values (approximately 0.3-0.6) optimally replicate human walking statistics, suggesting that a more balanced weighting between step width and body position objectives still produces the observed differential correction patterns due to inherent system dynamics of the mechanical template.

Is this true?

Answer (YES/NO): NO